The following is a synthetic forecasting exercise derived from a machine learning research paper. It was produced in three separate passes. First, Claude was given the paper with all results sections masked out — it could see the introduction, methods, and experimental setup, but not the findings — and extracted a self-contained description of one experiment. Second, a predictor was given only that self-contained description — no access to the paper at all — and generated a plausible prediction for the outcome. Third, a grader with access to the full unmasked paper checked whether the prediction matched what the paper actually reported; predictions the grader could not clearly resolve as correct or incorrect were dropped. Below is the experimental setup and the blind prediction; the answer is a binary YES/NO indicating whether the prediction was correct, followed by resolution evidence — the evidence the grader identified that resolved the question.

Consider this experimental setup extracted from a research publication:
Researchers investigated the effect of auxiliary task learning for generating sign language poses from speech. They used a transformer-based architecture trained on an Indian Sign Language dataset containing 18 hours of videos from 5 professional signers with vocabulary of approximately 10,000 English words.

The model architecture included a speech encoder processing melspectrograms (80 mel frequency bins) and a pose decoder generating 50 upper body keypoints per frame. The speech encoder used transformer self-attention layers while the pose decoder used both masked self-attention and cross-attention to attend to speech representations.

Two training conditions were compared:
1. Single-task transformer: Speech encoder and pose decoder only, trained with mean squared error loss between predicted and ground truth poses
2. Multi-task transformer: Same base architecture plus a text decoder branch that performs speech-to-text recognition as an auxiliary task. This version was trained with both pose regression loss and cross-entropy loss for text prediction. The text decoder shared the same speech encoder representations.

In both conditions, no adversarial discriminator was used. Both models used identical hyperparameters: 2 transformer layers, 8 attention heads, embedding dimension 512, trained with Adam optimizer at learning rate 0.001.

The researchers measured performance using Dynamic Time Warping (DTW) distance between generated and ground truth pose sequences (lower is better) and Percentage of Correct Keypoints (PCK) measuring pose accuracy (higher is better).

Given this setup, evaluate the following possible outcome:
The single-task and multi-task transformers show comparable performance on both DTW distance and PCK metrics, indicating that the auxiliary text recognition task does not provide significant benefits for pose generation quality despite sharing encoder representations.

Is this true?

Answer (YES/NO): NO